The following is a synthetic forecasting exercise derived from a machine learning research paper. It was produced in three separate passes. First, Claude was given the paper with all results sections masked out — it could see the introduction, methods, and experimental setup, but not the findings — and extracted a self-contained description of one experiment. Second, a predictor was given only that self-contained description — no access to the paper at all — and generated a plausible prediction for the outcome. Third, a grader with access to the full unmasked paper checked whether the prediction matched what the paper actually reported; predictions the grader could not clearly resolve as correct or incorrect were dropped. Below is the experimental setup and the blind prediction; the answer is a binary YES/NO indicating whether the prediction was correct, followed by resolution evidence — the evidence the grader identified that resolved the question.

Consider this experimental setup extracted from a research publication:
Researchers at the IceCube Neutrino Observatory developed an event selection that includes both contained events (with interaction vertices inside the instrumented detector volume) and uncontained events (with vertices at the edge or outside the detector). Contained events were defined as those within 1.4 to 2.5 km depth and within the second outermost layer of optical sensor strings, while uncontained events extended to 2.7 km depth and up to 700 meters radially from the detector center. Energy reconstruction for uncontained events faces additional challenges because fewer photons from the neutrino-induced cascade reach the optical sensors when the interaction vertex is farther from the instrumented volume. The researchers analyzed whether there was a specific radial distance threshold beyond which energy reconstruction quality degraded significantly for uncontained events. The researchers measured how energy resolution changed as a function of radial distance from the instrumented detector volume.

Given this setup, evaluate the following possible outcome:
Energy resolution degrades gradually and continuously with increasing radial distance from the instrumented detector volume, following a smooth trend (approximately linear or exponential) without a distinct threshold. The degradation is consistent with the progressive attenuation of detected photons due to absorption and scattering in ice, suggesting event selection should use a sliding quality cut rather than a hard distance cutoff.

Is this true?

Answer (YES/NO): NO